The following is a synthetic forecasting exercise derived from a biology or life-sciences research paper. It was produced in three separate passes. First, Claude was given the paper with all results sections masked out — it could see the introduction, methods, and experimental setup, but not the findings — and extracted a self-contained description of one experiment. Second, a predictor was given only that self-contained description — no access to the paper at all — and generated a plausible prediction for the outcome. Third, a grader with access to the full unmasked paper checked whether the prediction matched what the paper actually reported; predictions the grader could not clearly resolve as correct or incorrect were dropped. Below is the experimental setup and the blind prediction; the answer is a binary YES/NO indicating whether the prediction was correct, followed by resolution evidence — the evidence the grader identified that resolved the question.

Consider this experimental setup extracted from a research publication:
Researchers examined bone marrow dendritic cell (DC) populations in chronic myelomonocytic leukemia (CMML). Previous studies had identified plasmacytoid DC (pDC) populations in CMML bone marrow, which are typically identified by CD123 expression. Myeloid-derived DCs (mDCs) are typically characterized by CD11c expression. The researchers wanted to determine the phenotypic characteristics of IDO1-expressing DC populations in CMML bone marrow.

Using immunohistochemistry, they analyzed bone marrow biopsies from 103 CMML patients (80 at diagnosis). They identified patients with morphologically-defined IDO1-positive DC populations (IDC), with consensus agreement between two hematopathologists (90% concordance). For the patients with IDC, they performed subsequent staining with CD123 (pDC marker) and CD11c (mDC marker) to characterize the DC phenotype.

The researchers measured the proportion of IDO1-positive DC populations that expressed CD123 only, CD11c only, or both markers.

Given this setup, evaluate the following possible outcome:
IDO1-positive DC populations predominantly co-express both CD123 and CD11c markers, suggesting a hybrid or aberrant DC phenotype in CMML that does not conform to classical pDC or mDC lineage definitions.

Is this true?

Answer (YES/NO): YES